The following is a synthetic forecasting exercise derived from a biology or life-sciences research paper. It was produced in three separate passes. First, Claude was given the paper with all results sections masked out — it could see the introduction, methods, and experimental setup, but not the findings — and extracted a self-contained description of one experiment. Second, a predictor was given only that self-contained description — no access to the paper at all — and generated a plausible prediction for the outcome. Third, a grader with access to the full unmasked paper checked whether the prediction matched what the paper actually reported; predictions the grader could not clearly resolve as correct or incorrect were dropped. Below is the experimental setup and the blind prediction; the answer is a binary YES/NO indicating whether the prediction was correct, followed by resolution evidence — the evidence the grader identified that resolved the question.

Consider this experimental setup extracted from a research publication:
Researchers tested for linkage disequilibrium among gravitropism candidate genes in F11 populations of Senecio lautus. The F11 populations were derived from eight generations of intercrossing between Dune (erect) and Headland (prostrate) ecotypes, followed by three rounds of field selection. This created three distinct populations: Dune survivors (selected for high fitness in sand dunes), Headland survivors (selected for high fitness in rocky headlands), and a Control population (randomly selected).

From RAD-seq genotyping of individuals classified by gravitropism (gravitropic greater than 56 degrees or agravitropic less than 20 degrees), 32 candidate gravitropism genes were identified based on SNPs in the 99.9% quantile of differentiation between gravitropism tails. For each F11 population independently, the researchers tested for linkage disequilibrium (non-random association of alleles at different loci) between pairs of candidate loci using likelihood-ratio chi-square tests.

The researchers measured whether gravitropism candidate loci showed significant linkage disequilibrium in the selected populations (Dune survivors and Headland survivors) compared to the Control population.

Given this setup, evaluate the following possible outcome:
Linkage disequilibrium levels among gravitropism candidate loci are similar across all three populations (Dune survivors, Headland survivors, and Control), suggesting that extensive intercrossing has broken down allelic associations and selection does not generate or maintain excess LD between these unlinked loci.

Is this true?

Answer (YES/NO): NO